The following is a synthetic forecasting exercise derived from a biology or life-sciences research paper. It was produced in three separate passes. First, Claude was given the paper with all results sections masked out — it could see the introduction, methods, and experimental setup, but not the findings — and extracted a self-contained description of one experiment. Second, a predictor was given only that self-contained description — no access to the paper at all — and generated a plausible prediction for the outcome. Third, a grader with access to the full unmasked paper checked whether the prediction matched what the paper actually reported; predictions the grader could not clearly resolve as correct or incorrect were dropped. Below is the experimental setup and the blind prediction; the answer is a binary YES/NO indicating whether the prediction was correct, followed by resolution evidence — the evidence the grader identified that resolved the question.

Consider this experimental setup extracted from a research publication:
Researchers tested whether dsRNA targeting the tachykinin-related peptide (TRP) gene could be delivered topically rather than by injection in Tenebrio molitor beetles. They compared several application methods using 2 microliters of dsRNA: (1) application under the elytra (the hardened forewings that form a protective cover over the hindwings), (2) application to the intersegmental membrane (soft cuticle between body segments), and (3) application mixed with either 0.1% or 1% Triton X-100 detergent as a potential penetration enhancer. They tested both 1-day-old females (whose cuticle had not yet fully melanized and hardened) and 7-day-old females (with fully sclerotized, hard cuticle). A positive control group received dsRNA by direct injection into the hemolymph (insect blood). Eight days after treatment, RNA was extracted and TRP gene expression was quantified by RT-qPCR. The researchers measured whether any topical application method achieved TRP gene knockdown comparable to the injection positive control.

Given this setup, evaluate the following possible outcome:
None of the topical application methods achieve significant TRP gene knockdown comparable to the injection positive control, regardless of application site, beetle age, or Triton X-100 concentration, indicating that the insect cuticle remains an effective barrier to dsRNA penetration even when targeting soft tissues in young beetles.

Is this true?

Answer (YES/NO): YES